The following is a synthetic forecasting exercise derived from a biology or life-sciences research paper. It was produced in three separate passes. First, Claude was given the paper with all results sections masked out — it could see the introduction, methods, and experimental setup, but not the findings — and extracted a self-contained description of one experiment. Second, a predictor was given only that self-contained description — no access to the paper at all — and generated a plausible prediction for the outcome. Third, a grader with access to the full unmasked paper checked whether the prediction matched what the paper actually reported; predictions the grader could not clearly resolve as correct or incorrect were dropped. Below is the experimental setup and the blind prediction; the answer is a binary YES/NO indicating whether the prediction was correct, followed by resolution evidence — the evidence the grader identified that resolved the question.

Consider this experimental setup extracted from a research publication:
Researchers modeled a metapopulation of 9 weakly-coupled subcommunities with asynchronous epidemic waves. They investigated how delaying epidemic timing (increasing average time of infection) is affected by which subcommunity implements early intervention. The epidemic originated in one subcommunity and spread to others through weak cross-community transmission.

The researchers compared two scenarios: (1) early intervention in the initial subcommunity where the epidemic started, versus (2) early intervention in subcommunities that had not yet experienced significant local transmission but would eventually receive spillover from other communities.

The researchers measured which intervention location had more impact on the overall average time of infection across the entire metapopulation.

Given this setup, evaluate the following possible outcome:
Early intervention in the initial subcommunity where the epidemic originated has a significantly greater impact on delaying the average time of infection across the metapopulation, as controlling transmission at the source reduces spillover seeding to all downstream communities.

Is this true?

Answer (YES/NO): YES